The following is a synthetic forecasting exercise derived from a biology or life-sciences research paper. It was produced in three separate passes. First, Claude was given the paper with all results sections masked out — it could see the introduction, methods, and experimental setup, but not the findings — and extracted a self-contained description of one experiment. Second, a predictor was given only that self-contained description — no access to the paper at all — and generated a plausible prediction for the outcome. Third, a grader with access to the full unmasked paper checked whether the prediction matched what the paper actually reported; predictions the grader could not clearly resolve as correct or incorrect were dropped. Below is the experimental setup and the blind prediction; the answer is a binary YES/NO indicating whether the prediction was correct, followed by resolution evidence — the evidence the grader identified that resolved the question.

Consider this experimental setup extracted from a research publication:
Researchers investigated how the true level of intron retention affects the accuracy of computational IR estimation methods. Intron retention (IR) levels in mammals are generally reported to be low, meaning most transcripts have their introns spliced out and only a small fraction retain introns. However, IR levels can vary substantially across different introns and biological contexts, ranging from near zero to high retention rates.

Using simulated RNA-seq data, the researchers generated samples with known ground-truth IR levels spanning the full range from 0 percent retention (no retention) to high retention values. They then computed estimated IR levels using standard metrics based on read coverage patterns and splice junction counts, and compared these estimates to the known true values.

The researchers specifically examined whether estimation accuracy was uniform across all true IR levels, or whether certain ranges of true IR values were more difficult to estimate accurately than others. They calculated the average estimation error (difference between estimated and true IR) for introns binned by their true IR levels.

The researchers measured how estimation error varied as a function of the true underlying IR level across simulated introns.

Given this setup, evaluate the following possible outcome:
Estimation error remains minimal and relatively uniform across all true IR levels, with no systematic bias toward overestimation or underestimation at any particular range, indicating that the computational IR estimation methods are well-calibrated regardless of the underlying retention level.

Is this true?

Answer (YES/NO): NO